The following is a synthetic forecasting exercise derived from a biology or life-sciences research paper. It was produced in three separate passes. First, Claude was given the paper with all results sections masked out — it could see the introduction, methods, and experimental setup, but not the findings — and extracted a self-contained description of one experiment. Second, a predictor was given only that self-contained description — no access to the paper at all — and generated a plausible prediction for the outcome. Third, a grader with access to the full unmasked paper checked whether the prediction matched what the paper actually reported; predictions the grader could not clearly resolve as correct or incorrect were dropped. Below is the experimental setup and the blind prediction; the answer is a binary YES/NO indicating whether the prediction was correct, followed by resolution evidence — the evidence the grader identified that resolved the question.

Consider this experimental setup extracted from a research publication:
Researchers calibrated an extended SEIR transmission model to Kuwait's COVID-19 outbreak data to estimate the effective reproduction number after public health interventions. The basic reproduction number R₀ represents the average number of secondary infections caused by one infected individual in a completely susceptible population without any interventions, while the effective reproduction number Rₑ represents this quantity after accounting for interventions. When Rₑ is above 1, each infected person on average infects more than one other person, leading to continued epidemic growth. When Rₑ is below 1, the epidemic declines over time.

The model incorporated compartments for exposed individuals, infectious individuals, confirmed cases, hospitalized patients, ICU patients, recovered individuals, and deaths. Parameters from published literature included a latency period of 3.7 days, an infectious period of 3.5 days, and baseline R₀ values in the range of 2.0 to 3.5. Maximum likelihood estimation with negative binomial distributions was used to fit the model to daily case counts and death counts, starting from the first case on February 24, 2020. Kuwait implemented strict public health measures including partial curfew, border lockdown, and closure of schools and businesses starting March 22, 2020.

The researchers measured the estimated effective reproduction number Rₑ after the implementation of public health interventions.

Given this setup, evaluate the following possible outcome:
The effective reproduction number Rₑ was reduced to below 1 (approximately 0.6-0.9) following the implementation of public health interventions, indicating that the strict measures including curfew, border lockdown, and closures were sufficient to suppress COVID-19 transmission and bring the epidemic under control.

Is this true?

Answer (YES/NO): NO